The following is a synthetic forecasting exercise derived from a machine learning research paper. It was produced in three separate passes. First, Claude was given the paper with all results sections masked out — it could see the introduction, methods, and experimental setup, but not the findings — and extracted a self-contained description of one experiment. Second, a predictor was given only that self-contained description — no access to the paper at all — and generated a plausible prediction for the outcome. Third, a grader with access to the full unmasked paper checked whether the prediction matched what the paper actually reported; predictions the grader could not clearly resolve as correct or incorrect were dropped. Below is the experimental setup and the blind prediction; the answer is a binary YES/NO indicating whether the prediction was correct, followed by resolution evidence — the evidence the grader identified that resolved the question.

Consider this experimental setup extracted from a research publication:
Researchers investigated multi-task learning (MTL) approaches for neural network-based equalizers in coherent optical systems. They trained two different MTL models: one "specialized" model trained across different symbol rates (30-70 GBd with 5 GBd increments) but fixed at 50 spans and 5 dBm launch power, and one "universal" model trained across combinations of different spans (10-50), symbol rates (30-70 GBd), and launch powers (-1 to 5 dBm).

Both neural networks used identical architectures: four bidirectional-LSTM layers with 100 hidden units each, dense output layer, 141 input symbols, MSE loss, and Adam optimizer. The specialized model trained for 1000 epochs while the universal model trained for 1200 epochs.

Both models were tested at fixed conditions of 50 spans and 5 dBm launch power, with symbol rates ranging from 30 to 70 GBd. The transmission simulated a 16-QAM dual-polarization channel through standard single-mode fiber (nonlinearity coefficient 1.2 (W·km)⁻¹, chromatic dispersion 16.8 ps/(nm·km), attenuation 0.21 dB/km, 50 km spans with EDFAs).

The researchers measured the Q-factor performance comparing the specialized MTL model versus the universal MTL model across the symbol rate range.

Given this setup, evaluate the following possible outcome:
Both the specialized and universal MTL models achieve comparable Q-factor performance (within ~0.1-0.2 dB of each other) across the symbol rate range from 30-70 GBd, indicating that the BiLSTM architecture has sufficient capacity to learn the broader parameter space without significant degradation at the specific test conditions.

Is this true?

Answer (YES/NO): NO